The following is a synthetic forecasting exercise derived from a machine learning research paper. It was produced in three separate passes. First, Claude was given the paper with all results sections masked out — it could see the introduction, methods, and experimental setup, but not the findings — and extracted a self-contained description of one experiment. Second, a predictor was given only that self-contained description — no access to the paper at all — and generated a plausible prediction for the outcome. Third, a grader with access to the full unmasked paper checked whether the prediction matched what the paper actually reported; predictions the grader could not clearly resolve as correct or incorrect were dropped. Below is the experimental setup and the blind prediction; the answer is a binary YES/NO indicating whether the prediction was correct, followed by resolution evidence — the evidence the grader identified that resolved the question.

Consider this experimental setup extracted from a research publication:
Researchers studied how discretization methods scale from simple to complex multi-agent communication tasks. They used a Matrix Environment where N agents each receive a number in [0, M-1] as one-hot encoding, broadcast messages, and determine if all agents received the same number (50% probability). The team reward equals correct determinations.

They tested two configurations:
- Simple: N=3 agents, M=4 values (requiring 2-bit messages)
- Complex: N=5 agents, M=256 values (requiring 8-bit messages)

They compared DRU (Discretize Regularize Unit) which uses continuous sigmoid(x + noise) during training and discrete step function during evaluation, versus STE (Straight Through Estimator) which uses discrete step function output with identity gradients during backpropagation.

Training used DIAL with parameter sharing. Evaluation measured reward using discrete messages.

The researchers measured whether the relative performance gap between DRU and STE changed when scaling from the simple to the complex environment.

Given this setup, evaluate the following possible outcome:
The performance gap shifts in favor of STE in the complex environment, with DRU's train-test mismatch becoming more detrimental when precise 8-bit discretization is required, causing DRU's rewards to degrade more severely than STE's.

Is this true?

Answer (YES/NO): YES